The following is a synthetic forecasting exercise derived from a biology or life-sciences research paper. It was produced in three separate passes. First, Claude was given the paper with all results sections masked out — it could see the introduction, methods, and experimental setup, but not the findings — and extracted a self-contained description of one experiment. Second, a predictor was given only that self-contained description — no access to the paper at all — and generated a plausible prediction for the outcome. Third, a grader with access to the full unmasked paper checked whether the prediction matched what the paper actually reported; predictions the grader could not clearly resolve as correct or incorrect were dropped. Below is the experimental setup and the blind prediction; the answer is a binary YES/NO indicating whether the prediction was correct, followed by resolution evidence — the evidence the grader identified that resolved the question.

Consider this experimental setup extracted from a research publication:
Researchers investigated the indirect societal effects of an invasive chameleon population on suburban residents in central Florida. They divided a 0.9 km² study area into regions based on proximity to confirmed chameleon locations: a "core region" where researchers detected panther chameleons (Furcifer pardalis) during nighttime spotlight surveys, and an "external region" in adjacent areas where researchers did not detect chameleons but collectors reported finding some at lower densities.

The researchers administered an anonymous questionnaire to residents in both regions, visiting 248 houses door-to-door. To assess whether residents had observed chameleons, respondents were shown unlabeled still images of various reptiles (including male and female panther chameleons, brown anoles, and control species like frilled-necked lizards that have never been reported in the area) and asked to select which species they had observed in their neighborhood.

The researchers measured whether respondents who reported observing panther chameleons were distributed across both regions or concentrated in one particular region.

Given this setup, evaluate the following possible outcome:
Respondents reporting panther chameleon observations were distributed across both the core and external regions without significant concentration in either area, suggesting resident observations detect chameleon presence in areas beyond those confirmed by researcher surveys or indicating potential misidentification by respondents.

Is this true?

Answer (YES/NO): NO